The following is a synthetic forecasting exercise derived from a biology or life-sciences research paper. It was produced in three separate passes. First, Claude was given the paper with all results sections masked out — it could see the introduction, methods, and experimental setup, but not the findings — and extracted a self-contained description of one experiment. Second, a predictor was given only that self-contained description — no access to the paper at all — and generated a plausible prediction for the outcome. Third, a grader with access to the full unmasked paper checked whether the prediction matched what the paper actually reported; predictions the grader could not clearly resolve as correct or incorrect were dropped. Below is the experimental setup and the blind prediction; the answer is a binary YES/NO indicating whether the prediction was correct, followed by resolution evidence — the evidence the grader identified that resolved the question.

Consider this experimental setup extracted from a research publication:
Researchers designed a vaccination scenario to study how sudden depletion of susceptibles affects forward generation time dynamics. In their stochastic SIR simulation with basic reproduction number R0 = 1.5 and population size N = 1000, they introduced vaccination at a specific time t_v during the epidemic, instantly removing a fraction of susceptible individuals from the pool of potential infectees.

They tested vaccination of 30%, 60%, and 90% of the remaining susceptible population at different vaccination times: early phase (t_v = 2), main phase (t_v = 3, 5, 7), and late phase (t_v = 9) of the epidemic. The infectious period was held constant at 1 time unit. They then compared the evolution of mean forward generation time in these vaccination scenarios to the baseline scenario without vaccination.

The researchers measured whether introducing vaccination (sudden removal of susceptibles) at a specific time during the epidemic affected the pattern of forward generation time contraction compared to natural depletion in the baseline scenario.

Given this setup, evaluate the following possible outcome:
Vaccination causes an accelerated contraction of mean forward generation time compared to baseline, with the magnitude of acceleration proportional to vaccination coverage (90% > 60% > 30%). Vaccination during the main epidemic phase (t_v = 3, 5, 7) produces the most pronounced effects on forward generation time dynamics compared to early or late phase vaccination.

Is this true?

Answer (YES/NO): YES